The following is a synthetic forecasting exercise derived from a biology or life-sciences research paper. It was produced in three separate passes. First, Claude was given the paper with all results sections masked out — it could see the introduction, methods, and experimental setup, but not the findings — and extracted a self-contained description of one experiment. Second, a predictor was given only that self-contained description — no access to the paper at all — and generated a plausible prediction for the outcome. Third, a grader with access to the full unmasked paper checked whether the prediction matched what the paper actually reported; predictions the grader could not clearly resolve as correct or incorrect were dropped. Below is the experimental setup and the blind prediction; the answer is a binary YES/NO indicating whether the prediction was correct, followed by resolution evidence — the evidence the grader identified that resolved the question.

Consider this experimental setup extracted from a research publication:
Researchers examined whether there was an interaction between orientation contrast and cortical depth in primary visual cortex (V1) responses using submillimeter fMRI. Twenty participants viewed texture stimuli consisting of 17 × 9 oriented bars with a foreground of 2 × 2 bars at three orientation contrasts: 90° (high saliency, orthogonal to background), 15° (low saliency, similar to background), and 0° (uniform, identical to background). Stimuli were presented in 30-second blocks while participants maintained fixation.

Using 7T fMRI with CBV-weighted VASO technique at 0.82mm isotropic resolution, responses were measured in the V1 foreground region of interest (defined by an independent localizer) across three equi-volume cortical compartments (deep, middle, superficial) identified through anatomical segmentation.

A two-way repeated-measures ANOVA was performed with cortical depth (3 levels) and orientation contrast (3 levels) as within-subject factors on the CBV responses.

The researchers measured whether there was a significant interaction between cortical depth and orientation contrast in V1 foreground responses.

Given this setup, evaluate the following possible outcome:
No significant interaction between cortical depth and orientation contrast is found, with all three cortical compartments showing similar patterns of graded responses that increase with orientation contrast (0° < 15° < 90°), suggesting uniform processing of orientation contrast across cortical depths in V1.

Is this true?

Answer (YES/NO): NO